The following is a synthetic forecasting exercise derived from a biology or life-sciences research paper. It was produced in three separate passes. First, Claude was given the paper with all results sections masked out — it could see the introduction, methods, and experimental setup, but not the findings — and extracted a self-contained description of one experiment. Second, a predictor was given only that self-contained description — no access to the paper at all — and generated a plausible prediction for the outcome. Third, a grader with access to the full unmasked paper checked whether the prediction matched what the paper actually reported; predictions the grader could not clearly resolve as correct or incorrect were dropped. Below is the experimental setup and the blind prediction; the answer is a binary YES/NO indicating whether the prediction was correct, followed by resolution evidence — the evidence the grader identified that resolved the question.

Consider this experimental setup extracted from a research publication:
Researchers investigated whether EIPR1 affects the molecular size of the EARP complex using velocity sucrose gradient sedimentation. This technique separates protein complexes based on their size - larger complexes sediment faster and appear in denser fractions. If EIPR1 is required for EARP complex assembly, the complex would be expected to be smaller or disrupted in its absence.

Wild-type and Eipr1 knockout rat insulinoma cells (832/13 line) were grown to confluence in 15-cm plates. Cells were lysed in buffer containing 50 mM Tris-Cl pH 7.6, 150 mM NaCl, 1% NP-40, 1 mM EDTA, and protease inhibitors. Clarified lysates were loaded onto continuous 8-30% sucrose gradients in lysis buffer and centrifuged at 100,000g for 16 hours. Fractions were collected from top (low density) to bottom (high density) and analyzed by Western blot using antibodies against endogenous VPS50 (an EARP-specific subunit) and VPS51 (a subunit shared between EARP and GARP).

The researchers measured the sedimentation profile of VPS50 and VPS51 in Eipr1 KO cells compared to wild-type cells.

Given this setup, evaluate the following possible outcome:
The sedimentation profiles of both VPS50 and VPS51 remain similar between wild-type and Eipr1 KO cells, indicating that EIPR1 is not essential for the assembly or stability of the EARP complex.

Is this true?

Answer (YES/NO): NO